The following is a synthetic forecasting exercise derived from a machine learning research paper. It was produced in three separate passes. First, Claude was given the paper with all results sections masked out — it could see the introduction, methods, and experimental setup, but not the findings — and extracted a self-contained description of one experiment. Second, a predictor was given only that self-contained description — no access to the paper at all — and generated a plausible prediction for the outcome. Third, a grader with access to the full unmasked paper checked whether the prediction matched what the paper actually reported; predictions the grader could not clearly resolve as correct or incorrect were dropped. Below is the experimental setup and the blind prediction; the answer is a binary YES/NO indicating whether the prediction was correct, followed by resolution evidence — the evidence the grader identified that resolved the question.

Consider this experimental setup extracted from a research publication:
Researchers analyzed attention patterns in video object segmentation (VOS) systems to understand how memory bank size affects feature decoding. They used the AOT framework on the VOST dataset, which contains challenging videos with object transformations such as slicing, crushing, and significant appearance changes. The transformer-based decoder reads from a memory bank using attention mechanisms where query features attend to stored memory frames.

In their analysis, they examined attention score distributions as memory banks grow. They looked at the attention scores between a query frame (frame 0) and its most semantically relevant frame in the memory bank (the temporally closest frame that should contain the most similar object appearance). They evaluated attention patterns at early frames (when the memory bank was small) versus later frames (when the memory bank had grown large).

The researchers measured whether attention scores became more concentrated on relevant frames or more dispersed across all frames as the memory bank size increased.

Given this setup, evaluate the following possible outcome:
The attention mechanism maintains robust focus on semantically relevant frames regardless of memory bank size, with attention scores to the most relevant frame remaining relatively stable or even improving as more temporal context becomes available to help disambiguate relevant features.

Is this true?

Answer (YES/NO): NO